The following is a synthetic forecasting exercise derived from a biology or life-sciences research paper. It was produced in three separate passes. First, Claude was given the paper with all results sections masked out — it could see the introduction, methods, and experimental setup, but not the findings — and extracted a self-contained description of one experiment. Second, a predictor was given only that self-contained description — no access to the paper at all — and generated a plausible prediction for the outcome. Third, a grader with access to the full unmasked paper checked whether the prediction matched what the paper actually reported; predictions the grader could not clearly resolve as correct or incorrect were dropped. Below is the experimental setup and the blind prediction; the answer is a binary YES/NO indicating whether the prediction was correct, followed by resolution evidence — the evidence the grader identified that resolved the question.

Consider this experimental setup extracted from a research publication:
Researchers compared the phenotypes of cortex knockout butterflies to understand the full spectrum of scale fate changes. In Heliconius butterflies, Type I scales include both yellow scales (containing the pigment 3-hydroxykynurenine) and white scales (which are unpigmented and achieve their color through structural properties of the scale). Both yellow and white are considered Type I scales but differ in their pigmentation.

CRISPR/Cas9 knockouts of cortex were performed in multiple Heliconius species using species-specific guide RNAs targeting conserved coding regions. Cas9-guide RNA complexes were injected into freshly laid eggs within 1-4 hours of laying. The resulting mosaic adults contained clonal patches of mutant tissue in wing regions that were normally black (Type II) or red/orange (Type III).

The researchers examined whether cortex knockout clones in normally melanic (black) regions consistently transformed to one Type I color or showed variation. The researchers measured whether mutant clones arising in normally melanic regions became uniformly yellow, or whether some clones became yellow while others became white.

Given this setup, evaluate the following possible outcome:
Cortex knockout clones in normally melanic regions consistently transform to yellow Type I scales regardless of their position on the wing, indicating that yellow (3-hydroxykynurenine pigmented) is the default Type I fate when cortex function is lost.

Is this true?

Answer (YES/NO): NO